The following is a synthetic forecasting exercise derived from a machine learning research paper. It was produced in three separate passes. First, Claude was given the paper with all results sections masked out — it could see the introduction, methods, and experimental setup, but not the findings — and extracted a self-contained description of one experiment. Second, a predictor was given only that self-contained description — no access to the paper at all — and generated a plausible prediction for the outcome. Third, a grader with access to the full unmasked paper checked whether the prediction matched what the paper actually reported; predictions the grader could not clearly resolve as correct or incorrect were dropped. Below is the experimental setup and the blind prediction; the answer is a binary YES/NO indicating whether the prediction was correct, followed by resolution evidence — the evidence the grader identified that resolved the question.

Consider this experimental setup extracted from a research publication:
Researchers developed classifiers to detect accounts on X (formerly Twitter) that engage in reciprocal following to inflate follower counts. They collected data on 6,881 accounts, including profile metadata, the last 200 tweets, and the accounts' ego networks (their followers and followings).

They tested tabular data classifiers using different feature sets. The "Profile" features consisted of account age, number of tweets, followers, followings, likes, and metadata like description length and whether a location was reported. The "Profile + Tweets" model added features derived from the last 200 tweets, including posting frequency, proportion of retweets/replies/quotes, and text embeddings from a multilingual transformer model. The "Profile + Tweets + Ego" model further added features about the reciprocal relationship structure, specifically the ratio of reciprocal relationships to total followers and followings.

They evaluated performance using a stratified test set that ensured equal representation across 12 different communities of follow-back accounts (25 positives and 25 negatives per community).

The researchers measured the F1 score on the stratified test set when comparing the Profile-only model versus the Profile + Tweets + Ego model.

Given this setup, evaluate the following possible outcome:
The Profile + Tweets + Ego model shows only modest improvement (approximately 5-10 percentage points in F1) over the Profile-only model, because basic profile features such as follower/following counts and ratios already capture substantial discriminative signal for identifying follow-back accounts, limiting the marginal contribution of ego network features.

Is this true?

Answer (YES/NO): NO